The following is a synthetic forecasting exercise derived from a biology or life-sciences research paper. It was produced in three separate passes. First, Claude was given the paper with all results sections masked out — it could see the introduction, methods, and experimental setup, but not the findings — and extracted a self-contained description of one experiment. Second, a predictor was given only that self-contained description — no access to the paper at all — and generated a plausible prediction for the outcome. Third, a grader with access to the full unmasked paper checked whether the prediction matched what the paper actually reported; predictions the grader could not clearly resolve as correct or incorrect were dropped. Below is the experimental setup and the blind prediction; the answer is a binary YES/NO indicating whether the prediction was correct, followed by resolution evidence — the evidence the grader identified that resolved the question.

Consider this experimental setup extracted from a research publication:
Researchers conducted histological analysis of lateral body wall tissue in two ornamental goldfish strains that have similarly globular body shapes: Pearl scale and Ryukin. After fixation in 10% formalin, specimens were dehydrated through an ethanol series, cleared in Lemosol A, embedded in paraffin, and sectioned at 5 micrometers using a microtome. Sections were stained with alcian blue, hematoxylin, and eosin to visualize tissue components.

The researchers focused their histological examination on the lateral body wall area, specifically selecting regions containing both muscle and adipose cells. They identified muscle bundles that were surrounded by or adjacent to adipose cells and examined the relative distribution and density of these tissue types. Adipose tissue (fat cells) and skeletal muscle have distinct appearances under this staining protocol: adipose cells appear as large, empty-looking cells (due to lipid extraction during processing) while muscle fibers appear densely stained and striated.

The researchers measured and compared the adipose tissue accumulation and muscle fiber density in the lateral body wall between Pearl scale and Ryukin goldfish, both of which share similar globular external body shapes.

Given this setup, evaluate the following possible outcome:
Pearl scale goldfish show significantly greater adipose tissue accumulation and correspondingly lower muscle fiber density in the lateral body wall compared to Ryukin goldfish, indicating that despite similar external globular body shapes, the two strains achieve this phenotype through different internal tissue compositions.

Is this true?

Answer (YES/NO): YES